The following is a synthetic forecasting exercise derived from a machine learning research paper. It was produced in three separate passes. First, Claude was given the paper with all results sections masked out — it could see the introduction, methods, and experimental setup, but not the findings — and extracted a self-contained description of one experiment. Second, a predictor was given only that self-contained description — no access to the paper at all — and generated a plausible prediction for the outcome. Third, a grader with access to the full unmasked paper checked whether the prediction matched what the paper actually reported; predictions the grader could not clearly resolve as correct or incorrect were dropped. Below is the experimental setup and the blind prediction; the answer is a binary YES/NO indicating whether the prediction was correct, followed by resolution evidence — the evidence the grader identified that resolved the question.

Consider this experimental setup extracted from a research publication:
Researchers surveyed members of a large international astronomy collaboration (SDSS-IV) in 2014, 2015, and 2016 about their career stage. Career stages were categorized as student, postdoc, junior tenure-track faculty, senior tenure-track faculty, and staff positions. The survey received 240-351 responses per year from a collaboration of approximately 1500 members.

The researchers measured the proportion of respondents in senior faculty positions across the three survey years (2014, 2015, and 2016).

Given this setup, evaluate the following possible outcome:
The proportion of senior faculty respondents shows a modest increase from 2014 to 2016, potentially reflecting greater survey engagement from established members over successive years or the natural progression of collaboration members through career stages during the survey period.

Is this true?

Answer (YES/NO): NO